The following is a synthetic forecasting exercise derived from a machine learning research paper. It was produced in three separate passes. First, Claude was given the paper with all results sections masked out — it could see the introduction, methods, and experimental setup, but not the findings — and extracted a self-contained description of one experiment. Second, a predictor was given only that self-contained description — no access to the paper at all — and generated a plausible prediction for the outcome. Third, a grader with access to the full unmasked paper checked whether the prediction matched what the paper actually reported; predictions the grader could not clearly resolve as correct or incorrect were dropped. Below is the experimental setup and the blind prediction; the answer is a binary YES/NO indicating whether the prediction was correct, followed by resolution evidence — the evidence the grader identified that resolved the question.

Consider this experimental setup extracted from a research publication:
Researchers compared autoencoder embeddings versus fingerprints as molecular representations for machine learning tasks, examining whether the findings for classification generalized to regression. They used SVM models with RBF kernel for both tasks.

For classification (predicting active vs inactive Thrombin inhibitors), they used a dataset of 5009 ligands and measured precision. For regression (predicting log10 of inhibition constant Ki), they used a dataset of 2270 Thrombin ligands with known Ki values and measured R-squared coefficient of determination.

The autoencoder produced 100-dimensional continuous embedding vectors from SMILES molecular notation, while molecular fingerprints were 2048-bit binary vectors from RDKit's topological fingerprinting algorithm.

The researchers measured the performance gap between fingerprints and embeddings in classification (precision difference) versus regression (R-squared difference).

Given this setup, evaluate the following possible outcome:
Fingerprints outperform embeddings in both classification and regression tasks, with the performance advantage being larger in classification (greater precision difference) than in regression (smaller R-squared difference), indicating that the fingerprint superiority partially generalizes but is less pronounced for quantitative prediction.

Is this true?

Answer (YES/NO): NO